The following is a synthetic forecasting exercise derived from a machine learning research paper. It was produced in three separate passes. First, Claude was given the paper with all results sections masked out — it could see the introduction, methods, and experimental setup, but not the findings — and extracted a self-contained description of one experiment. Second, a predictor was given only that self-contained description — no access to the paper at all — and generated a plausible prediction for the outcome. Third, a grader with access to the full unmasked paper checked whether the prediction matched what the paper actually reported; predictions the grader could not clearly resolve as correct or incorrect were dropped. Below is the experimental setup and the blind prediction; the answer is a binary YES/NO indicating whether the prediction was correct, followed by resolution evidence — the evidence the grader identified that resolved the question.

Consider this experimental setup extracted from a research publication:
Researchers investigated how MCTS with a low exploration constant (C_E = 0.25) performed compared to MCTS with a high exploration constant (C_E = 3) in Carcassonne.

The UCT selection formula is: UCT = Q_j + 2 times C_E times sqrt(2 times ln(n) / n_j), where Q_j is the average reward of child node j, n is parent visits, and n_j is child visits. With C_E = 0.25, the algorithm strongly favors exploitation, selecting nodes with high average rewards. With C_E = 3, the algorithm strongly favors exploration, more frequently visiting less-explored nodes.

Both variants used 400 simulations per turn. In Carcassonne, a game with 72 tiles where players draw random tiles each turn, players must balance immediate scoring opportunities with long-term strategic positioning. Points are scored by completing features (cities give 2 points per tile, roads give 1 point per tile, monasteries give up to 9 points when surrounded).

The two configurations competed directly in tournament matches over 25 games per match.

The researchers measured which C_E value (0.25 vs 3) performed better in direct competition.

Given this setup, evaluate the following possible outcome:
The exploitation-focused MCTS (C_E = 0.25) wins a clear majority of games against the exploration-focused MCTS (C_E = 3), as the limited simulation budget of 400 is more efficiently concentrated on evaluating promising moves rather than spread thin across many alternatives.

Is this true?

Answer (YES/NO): NO